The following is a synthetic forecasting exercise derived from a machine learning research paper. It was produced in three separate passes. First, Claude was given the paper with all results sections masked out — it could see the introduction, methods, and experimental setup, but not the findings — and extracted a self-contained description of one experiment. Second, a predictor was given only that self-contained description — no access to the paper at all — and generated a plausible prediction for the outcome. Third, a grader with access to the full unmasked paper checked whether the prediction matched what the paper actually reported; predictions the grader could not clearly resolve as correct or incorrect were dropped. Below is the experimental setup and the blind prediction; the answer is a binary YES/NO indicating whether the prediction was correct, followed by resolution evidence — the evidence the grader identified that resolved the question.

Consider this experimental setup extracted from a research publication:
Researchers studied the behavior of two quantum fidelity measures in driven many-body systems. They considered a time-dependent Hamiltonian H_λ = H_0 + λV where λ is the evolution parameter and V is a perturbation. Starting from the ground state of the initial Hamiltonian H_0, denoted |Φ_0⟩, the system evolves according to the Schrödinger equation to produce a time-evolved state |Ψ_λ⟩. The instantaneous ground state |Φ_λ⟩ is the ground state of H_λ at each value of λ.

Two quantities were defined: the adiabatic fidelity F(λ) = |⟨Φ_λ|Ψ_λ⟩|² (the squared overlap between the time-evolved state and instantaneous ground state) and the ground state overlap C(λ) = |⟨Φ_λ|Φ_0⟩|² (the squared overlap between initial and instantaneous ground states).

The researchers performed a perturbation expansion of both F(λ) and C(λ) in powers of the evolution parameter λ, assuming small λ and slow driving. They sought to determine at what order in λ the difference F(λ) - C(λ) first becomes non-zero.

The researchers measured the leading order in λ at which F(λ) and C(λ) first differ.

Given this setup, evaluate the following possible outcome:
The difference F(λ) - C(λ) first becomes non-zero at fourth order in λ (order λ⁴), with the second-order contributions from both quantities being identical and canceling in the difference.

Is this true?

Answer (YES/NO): NO